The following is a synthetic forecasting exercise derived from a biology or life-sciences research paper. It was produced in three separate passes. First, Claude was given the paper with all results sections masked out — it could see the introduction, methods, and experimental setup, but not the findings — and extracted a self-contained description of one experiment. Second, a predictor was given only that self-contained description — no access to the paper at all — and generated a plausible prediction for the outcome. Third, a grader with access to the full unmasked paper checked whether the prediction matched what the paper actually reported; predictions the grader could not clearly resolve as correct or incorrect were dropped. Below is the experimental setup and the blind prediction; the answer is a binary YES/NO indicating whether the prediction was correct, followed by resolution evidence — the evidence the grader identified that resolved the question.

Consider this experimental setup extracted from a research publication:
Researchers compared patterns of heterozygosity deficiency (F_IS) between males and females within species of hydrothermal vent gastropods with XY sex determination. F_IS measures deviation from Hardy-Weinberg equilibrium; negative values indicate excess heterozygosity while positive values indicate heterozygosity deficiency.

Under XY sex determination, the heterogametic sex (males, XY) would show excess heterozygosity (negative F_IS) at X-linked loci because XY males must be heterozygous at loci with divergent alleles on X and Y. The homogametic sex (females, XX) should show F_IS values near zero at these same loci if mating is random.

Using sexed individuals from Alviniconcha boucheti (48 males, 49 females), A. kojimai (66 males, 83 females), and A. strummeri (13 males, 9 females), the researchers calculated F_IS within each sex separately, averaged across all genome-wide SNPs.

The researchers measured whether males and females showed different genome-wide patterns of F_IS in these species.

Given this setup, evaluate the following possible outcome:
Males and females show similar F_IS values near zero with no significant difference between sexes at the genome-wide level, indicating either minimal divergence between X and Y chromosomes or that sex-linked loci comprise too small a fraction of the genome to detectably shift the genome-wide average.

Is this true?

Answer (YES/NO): NO